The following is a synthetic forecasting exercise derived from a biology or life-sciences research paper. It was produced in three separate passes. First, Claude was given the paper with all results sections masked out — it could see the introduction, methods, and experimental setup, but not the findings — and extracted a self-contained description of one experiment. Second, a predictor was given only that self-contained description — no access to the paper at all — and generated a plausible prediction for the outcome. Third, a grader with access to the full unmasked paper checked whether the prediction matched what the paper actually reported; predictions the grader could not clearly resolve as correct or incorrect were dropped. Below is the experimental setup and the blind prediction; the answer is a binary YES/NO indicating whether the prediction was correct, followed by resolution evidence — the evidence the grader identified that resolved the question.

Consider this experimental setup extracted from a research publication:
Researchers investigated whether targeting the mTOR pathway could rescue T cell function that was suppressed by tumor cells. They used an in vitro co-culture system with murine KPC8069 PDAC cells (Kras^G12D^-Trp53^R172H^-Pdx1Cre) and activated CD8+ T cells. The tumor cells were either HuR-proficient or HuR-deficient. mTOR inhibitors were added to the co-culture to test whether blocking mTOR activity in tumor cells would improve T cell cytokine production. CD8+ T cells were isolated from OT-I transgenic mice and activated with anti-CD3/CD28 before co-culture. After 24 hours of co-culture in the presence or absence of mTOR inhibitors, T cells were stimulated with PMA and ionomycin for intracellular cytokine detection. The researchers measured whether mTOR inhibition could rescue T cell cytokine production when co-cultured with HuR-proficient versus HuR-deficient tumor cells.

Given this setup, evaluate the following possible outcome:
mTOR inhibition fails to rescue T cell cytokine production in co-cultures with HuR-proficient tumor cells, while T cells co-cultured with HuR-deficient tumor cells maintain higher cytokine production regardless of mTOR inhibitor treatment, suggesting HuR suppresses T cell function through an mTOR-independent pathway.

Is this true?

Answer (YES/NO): NO